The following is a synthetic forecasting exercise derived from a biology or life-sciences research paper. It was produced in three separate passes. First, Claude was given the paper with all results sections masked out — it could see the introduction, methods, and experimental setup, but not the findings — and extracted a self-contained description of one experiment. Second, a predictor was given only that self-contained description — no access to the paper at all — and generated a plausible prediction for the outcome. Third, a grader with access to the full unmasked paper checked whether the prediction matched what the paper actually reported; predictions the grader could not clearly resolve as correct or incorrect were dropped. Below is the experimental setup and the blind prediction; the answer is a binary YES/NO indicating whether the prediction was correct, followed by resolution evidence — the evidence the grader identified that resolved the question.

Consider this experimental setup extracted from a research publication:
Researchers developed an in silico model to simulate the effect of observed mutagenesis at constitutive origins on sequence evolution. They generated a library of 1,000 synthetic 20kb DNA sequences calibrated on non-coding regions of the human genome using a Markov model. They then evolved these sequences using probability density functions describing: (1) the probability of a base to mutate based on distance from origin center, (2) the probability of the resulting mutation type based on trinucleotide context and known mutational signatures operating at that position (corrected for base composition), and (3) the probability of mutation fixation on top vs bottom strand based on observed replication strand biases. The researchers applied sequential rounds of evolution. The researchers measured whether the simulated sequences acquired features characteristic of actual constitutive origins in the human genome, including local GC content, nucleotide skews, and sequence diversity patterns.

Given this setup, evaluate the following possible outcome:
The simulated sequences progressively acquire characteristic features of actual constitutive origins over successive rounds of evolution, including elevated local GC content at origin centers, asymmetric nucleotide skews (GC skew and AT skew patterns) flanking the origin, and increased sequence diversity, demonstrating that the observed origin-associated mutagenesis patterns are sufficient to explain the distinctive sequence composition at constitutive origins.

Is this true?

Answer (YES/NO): YES